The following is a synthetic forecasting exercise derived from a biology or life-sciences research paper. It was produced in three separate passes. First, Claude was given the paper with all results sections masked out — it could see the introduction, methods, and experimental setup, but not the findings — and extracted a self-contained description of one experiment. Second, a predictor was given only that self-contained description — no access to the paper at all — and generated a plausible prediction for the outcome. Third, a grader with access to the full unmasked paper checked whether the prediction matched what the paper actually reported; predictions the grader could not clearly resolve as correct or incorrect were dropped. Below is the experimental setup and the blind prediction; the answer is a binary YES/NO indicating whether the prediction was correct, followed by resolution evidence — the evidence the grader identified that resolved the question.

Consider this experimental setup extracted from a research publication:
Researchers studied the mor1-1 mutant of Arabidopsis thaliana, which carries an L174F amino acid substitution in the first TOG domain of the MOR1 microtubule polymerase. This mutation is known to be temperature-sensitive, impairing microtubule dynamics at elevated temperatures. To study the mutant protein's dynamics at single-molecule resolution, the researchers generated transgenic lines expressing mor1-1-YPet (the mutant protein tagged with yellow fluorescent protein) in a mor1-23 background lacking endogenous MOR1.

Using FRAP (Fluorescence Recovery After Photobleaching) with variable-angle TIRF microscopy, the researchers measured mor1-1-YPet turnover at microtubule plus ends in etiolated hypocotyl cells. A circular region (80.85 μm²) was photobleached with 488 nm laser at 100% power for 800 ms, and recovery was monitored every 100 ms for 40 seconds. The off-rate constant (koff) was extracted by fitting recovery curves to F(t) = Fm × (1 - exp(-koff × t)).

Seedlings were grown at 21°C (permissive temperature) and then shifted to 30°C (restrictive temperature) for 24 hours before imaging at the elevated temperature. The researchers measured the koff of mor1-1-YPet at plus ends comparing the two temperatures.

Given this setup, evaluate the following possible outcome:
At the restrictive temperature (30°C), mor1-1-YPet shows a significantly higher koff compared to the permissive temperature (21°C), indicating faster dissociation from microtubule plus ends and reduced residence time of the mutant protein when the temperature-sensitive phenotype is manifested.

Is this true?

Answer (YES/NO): NO